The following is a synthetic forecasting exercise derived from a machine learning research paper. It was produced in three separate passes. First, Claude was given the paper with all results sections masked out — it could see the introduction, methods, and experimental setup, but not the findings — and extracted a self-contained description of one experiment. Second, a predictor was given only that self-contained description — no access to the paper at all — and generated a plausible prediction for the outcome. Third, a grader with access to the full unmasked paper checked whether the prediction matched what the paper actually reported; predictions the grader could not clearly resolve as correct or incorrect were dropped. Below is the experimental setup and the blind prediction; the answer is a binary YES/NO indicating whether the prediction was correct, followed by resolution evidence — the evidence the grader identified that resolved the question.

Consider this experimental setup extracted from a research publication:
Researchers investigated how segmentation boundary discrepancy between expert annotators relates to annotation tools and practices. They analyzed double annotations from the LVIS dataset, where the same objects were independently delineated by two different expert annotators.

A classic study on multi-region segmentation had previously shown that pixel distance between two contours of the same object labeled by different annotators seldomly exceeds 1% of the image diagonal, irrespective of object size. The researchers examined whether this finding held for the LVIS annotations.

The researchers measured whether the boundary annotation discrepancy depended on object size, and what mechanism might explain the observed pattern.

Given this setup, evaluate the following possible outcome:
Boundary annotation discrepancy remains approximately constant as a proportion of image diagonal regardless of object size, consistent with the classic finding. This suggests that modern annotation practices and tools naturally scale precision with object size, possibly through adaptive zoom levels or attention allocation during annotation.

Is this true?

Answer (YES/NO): YES